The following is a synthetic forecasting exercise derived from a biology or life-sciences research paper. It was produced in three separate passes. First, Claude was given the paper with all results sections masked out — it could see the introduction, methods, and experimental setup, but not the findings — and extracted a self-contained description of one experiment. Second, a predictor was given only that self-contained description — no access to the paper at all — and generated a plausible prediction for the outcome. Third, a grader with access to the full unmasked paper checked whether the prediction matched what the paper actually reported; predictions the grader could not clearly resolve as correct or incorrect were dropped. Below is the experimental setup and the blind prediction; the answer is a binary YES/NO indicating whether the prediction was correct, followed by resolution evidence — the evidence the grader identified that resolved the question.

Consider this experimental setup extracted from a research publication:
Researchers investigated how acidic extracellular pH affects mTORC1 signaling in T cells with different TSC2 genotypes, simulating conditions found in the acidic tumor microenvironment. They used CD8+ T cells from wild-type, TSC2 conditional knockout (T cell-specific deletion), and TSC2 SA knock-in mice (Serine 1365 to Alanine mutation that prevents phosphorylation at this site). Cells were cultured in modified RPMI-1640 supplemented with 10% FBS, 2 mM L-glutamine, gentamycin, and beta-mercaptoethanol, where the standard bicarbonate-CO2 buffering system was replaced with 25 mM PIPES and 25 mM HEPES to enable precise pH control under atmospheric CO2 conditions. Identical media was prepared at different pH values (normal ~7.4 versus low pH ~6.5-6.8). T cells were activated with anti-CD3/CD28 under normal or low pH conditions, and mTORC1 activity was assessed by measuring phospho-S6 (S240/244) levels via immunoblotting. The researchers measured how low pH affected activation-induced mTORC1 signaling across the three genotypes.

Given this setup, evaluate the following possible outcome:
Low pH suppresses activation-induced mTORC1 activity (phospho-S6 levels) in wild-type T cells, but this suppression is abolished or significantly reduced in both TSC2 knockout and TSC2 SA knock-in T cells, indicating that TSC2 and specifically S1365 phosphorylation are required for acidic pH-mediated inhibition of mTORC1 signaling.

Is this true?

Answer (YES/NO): YES